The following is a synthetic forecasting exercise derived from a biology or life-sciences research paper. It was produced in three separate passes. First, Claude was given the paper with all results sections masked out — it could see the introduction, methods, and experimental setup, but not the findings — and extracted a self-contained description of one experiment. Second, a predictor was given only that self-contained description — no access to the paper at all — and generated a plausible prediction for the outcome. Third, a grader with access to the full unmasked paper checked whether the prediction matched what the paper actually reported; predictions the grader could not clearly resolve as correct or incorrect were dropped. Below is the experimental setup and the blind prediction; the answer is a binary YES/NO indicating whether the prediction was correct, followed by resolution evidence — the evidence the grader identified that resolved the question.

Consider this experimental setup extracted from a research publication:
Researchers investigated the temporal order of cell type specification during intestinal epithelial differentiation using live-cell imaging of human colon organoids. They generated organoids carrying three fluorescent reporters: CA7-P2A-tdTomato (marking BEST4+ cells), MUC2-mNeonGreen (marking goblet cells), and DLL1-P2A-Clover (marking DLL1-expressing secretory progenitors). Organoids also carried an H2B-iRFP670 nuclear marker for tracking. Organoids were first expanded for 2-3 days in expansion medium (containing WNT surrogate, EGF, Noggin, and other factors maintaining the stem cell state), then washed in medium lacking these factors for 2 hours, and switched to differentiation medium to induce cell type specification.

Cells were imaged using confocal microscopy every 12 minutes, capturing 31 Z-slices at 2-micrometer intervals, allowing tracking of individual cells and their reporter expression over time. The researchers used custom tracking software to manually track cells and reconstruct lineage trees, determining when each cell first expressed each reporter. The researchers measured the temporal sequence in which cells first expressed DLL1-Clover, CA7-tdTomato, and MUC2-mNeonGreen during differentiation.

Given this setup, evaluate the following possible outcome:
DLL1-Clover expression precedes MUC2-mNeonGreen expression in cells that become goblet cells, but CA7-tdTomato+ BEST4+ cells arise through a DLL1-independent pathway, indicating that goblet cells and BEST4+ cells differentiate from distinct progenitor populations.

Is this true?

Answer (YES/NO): NO